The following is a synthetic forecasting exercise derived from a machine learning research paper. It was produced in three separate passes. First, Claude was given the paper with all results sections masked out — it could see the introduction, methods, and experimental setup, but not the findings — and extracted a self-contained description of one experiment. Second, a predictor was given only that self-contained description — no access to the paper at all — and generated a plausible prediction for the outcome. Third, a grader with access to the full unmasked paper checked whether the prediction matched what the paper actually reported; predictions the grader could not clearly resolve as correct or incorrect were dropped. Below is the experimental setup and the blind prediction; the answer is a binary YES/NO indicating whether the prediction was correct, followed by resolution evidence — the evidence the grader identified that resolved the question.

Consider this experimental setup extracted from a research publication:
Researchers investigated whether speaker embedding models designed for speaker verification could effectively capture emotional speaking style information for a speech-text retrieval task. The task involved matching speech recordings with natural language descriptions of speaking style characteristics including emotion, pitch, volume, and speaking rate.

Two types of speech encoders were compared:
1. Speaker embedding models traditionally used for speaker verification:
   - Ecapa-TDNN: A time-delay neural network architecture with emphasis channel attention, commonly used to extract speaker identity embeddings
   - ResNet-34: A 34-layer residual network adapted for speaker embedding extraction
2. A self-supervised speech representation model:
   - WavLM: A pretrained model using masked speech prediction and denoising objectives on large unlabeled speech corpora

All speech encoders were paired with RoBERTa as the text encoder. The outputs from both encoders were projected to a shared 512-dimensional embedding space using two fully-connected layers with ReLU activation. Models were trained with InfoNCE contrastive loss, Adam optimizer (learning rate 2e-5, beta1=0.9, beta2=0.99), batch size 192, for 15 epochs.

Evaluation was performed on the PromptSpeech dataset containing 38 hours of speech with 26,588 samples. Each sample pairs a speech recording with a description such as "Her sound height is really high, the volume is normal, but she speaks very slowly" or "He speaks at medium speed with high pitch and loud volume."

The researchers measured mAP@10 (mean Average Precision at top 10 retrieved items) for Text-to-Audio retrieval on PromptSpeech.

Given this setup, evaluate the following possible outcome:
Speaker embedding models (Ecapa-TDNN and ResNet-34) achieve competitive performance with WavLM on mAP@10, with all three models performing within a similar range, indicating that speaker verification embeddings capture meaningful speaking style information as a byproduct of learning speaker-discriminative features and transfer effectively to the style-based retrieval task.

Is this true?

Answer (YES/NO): NO